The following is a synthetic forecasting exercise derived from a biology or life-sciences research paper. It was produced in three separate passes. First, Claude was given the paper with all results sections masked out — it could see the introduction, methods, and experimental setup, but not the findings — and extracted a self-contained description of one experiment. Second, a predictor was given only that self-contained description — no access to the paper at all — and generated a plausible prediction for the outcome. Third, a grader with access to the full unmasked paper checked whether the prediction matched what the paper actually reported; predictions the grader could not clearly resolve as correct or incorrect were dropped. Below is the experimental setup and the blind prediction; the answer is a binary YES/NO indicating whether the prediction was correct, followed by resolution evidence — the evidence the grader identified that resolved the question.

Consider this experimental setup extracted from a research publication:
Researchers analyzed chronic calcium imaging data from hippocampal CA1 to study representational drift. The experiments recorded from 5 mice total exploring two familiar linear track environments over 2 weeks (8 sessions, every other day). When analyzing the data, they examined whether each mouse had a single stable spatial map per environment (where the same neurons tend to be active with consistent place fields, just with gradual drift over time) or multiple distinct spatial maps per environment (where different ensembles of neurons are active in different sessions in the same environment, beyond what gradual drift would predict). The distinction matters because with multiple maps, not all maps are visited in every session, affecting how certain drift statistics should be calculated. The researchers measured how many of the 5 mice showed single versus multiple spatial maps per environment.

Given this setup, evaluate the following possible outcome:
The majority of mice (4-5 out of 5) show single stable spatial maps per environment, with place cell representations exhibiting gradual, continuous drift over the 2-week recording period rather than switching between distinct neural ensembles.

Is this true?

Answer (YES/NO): NO